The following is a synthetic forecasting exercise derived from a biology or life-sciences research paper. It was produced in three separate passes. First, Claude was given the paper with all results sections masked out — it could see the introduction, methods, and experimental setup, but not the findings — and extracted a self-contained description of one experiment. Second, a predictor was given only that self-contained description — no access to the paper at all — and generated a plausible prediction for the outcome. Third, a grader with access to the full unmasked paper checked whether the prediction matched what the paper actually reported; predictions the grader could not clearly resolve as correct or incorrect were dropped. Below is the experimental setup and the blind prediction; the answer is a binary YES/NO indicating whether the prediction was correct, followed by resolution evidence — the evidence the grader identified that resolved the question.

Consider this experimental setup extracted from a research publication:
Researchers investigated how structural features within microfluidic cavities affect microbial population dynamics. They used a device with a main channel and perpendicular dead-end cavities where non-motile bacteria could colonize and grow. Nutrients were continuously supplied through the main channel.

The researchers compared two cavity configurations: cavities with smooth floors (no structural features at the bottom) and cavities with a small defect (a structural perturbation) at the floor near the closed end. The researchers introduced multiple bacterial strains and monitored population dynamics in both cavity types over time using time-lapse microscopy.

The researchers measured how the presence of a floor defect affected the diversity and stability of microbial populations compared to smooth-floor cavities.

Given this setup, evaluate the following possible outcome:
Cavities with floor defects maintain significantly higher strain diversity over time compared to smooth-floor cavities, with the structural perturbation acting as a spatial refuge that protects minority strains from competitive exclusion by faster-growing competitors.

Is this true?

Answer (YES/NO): YES